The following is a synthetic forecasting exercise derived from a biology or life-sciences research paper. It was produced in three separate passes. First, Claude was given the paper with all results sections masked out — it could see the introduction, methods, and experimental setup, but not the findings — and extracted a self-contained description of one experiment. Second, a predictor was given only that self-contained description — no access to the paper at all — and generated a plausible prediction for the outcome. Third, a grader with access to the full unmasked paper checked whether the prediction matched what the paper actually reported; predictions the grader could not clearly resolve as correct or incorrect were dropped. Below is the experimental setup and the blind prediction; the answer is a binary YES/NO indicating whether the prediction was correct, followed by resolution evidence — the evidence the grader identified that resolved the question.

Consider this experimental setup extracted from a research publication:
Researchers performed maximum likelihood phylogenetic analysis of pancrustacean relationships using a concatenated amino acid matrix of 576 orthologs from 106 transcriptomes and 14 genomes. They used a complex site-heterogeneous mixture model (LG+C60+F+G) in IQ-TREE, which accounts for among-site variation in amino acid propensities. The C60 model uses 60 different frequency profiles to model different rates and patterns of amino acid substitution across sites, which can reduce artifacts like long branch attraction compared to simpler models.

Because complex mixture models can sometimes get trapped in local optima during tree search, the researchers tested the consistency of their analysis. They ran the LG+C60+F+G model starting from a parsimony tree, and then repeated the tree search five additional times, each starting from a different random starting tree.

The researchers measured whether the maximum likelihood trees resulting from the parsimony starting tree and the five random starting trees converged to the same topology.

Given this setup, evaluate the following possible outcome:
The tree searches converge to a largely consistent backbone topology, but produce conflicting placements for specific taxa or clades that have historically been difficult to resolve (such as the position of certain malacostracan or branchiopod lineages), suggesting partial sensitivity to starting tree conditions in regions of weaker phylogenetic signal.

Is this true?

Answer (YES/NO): NO